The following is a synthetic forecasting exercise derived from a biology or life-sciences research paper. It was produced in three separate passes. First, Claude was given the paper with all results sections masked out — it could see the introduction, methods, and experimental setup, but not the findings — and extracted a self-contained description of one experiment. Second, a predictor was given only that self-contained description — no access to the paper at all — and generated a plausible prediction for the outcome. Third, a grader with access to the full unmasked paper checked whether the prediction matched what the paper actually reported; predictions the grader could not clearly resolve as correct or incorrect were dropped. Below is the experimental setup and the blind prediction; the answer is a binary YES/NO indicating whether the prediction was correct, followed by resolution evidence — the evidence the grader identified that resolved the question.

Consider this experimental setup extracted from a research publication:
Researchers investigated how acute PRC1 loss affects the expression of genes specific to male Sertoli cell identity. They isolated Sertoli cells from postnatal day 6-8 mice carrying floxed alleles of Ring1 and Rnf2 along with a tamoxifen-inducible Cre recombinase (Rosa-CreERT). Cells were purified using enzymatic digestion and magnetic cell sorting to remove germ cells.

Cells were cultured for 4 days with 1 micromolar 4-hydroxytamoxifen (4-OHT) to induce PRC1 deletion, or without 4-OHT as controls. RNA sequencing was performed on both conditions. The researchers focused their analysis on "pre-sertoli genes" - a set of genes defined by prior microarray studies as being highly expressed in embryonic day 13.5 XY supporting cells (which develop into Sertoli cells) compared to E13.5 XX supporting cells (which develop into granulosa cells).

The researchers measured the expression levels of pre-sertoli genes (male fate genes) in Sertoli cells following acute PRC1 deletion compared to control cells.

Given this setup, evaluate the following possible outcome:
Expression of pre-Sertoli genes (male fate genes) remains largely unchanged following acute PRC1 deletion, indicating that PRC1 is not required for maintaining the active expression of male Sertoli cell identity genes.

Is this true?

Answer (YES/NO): NO